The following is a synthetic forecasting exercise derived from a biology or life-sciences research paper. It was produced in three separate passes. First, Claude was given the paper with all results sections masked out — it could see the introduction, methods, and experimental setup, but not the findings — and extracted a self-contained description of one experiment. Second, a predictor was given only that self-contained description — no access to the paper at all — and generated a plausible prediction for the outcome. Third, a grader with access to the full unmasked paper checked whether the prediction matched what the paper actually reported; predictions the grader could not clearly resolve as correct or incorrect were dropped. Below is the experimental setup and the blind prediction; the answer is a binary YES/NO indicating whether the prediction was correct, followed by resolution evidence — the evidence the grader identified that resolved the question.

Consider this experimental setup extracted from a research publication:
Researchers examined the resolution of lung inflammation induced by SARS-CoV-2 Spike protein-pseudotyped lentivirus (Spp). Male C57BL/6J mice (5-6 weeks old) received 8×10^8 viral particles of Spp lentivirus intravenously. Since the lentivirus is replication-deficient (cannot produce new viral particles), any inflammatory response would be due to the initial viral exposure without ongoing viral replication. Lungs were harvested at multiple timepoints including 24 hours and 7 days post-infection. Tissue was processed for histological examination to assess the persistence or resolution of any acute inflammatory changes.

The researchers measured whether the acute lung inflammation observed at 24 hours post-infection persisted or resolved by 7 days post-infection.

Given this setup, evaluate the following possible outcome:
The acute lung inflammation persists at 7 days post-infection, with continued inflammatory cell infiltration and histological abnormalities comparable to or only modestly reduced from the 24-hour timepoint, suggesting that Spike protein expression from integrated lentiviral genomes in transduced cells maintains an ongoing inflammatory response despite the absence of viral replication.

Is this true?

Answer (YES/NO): NO